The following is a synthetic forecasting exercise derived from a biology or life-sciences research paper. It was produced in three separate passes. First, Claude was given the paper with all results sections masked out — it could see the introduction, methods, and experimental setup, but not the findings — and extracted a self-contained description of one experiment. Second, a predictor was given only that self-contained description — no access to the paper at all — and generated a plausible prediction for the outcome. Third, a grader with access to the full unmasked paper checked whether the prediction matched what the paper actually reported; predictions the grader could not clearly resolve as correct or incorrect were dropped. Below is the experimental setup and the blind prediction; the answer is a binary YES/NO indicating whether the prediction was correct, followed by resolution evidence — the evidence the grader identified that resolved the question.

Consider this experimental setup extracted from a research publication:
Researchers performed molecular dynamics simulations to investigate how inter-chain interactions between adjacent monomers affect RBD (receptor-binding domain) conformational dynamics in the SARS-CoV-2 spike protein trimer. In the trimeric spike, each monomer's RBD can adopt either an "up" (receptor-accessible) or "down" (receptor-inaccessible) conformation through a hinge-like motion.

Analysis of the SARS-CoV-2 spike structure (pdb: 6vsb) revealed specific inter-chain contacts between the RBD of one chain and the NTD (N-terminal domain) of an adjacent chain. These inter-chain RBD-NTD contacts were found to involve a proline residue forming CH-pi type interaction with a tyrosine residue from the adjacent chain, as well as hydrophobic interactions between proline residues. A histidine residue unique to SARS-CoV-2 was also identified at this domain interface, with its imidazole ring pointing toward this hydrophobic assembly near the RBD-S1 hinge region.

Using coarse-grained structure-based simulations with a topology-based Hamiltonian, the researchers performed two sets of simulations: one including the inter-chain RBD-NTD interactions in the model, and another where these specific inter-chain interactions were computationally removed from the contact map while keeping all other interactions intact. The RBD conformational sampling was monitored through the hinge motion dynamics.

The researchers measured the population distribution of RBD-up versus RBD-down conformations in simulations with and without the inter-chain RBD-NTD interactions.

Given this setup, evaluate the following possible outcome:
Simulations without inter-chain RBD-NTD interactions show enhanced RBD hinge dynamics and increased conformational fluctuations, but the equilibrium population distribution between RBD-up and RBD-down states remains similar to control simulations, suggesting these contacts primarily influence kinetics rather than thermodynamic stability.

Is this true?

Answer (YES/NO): NO